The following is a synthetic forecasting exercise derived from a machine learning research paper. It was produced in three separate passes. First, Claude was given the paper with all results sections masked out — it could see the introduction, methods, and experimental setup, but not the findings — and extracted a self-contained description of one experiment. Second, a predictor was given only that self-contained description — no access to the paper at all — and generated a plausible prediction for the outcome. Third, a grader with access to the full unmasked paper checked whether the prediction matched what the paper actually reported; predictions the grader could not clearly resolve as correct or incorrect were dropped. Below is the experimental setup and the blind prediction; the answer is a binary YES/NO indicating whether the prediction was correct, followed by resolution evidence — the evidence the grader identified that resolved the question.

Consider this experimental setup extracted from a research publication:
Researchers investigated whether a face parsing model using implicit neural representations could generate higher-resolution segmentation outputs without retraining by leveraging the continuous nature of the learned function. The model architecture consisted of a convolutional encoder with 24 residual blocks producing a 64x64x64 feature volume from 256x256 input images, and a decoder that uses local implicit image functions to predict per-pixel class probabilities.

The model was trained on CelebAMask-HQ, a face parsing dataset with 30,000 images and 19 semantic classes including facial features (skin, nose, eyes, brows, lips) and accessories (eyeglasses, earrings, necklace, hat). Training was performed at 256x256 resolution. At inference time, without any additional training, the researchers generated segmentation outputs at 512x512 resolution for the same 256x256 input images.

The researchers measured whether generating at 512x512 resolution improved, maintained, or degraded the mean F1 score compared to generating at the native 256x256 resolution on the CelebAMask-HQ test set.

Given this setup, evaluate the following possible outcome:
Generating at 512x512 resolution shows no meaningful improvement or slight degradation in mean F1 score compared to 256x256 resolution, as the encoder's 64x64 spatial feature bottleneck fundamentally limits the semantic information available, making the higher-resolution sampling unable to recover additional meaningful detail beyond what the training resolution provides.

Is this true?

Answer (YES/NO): NO